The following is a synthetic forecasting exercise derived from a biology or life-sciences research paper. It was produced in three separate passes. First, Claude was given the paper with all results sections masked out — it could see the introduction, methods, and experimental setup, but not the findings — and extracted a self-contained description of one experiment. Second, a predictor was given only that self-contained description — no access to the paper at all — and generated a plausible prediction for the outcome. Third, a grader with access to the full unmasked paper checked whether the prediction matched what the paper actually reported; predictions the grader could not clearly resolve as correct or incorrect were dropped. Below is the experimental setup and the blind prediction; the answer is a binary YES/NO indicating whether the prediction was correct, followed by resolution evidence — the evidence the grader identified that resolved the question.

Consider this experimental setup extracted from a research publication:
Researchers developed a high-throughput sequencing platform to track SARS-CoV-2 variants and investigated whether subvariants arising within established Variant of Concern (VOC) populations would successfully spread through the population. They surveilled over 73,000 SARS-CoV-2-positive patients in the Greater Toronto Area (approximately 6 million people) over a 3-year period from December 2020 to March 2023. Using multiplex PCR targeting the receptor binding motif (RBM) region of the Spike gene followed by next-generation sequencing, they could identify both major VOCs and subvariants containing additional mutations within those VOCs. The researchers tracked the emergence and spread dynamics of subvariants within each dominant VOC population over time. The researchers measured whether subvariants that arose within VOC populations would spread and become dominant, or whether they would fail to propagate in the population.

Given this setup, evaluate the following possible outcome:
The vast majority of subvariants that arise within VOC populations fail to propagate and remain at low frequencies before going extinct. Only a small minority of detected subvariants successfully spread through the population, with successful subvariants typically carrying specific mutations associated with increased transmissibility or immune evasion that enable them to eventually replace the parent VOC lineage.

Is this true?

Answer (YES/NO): NO